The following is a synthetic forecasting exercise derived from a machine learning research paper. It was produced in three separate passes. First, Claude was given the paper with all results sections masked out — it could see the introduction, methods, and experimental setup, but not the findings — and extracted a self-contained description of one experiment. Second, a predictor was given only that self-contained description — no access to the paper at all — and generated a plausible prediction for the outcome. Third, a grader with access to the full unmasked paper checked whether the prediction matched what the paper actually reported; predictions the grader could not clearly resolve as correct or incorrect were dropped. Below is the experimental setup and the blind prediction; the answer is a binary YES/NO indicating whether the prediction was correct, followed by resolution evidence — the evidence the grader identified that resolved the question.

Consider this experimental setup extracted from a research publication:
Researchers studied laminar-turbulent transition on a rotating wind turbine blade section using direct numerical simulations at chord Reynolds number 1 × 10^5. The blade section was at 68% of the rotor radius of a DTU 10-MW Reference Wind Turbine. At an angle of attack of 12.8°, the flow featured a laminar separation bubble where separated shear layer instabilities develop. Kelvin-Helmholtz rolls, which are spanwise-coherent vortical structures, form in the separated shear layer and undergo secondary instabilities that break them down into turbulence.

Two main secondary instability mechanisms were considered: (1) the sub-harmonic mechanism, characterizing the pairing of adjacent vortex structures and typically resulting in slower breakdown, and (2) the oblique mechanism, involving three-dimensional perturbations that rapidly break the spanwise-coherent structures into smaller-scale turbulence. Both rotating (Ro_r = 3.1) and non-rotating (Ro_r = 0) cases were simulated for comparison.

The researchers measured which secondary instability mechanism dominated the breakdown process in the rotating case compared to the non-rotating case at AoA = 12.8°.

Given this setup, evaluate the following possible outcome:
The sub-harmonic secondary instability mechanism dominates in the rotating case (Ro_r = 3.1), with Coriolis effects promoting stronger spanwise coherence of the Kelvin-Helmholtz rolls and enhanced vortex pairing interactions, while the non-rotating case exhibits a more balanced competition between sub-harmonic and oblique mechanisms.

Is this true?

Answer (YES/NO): NO